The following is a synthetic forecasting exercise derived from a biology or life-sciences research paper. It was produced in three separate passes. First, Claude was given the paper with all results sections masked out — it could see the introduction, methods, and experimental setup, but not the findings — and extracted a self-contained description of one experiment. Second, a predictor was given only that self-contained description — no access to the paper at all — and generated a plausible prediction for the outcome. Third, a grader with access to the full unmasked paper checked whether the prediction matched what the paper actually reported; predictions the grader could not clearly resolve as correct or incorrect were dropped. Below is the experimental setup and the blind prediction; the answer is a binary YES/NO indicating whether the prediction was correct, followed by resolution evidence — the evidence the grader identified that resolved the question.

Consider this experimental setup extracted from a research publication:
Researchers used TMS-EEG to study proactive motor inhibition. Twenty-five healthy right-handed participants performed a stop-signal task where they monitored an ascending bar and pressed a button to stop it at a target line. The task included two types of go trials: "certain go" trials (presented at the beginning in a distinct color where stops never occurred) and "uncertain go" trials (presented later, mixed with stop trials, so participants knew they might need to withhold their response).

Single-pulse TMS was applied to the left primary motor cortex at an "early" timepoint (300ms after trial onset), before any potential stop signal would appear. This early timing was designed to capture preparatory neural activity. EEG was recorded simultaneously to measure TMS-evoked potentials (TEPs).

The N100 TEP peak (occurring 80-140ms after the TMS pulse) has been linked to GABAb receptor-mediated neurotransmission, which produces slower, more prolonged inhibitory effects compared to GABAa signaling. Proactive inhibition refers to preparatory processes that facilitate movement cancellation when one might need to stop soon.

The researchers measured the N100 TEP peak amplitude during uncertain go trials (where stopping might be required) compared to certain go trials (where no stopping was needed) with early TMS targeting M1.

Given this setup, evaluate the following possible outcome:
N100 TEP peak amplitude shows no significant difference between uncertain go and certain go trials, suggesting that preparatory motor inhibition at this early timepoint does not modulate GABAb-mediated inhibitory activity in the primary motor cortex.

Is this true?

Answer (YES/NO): YES